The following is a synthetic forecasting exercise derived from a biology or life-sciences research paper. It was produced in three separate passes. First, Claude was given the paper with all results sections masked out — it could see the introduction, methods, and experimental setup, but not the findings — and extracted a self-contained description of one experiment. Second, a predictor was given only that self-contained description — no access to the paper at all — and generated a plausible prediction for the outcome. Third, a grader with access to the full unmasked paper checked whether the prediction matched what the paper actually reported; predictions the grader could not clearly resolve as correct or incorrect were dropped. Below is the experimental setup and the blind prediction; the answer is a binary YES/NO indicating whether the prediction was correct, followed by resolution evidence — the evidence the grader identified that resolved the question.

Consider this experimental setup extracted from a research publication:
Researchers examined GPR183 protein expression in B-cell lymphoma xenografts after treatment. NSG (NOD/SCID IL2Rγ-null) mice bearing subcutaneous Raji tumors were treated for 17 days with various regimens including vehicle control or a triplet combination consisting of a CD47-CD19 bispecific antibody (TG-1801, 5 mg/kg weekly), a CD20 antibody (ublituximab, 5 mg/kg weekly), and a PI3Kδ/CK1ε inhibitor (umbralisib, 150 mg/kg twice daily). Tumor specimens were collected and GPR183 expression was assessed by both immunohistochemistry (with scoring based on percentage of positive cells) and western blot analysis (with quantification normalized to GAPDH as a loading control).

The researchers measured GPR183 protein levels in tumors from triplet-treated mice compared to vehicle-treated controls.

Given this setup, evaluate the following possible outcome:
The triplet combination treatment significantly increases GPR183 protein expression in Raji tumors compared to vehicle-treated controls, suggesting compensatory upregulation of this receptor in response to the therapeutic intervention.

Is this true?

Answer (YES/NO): YES